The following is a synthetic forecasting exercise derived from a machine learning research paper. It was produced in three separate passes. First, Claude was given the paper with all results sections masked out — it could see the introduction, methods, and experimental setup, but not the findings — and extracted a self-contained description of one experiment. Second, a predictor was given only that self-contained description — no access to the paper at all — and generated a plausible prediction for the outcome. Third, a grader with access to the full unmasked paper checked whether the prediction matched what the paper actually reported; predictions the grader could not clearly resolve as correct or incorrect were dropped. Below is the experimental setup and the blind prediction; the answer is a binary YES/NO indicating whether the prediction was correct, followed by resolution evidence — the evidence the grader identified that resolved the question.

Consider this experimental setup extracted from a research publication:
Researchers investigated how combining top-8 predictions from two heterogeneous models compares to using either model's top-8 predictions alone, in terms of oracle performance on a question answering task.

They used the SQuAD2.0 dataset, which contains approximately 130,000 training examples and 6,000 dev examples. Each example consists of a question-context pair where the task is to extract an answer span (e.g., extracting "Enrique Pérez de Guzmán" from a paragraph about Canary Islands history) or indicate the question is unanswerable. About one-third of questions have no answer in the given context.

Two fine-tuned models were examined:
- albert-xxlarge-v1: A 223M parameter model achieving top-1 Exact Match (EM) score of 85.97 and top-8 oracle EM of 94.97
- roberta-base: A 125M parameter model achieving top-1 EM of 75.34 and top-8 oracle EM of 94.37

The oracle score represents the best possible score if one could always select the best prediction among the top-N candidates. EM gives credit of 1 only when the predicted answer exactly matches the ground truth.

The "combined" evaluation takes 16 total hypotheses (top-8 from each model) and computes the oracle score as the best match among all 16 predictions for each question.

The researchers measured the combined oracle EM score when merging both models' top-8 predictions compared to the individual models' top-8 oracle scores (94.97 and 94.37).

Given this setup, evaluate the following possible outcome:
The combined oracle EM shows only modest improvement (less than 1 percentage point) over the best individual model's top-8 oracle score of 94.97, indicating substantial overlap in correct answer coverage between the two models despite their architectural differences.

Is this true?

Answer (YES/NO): NO